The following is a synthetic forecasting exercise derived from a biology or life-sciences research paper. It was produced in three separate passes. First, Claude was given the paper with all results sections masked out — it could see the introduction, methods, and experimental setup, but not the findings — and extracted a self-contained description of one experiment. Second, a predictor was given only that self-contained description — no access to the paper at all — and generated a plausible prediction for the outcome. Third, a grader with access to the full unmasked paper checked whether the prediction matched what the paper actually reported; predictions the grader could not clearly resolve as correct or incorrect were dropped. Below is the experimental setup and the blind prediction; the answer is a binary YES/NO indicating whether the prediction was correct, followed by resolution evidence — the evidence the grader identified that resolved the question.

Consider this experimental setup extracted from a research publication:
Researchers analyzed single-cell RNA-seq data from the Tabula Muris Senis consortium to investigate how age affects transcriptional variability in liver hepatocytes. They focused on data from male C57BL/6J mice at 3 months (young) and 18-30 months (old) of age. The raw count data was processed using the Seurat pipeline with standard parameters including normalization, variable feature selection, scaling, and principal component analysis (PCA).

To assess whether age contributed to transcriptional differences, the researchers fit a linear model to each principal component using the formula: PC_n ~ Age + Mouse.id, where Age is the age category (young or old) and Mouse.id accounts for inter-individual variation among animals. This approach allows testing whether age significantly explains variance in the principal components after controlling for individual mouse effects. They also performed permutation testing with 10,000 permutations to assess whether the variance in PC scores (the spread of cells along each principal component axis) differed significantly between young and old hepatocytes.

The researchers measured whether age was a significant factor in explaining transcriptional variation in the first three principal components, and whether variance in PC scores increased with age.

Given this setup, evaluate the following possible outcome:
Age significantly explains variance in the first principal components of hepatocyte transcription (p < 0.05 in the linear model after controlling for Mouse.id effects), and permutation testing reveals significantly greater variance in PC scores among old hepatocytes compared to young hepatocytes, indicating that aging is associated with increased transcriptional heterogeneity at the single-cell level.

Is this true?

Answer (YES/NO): YES